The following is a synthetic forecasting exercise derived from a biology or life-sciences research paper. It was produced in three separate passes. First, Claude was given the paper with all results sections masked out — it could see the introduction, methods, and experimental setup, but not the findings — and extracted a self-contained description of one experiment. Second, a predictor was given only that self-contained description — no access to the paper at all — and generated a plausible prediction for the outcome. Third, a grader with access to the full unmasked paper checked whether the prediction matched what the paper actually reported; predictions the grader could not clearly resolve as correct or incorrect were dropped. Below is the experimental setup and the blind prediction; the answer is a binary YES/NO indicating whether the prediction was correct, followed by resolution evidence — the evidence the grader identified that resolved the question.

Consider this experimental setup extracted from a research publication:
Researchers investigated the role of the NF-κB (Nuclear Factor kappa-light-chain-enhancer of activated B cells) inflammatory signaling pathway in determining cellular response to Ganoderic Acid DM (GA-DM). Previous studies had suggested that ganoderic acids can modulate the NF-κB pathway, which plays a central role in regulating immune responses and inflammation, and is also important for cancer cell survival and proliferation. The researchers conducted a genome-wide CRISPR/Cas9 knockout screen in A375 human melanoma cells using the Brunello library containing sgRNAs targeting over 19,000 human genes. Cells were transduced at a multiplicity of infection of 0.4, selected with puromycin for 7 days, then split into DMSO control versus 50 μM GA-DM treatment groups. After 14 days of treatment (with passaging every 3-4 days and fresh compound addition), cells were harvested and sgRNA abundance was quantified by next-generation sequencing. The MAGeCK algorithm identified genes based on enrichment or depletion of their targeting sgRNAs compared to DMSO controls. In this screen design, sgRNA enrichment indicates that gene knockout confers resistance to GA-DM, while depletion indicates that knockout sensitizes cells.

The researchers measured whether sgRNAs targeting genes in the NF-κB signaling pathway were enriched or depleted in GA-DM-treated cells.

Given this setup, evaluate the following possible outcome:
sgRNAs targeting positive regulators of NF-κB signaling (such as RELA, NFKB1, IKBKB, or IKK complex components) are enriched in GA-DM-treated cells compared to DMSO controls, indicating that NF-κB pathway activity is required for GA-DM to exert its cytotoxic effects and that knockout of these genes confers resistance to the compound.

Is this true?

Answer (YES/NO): YES